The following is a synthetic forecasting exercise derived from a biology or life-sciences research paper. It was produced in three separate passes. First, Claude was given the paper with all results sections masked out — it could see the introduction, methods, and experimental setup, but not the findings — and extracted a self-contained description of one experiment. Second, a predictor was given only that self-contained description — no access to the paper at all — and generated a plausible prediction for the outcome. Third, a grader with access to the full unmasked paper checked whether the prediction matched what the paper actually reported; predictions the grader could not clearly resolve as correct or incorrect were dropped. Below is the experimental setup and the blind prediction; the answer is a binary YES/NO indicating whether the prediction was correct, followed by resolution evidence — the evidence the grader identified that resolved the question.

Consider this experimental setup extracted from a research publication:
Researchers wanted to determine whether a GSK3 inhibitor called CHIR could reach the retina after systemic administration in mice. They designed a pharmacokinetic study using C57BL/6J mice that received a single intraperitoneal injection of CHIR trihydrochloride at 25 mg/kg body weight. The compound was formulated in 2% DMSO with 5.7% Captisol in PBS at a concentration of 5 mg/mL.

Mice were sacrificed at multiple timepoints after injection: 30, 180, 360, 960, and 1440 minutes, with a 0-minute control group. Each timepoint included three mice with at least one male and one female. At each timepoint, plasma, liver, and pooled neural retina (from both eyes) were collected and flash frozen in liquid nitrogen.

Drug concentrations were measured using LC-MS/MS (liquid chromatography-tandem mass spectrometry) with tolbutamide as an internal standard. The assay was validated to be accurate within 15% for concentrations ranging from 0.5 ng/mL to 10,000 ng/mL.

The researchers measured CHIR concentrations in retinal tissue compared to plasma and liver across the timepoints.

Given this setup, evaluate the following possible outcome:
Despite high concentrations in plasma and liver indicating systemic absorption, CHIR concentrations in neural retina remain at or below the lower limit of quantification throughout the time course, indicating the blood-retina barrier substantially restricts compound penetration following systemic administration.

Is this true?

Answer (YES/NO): NO